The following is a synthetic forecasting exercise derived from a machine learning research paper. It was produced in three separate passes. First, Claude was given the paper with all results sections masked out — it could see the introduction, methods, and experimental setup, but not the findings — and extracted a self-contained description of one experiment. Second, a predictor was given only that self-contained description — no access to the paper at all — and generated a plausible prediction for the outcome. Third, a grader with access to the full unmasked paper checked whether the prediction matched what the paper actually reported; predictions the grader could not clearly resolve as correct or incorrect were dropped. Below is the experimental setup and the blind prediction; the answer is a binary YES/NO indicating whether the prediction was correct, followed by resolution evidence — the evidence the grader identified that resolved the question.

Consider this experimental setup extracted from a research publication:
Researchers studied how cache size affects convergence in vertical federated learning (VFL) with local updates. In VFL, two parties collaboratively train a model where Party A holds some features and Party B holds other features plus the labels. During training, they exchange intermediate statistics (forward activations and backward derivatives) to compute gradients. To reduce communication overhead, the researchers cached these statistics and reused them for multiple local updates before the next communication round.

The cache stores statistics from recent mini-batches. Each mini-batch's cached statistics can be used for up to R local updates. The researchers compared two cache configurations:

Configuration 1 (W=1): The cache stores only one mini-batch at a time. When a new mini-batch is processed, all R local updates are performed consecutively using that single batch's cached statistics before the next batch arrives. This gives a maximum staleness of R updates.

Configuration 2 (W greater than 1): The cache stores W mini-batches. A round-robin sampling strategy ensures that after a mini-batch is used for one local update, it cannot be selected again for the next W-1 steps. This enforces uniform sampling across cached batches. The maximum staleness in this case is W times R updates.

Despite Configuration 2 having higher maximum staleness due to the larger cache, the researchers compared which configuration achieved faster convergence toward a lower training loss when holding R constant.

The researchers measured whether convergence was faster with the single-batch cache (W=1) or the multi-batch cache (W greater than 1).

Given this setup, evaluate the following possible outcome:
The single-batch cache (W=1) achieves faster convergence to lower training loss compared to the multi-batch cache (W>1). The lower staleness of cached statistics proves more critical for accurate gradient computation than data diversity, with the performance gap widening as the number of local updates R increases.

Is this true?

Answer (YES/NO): NO